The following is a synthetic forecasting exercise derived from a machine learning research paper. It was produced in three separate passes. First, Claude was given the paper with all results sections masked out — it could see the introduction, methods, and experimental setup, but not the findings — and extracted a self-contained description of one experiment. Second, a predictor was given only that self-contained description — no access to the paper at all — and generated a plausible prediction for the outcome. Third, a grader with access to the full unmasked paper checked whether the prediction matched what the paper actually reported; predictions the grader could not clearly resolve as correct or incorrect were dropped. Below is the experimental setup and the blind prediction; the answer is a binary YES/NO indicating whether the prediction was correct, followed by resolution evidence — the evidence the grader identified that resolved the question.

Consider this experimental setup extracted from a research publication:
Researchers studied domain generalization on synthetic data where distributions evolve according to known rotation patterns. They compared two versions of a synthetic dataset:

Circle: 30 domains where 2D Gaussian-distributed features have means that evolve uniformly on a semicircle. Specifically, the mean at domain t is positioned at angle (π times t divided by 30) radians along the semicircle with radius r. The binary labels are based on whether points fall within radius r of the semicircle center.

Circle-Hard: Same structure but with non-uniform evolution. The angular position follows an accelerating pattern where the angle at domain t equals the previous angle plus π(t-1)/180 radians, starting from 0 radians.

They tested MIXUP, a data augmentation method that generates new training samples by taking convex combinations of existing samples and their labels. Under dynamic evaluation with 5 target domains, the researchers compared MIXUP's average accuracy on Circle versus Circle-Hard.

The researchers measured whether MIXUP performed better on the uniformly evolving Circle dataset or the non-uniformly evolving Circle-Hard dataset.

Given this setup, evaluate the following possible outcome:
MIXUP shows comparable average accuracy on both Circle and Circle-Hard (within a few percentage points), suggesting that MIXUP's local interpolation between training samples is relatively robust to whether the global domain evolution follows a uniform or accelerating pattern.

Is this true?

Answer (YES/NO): NO